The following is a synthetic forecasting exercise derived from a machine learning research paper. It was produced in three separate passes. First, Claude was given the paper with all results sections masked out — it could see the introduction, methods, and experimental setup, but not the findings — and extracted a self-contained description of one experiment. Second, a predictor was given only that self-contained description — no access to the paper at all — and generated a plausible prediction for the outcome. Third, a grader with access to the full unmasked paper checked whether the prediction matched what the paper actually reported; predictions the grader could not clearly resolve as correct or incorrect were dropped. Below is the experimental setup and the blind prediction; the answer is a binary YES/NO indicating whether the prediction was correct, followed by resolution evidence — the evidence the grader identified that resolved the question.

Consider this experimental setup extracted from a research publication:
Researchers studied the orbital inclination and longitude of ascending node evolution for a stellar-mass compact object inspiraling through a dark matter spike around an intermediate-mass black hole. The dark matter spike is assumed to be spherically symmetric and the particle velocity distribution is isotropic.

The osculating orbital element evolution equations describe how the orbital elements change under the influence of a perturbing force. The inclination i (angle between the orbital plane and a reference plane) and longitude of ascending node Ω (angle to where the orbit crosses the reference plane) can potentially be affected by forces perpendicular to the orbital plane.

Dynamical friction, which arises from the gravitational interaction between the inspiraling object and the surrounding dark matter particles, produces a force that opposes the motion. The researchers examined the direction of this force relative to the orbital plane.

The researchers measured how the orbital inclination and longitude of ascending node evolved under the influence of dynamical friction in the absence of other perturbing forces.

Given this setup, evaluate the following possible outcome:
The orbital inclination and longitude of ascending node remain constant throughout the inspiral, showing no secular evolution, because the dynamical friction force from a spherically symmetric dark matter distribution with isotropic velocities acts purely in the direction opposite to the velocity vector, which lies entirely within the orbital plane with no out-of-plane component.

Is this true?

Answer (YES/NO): YES